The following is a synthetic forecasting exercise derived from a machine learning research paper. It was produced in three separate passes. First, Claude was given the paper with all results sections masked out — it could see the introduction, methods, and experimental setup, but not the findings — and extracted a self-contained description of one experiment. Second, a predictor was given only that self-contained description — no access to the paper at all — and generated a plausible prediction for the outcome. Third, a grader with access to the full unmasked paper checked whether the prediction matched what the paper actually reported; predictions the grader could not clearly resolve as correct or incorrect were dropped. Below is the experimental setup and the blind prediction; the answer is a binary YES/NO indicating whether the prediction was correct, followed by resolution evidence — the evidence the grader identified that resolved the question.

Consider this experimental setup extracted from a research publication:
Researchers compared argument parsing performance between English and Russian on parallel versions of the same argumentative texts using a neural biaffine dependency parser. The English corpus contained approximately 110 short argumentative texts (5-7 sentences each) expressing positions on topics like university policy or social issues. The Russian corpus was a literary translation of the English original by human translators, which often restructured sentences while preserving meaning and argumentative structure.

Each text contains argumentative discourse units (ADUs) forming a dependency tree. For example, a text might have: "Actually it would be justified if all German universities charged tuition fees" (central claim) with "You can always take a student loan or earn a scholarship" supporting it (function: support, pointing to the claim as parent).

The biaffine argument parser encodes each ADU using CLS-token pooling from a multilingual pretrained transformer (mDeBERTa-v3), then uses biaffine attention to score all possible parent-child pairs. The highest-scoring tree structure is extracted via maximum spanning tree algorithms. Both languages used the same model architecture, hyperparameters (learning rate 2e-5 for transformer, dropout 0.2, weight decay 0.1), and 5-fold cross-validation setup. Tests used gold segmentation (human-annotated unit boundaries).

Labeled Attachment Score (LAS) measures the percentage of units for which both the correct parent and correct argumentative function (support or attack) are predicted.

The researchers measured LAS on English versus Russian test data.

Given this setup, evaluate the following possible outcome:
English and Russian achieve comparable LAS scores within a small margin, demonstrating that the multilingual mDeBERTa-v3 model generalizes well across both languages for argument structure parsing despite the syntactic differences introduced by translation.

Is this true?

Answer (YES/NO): YES